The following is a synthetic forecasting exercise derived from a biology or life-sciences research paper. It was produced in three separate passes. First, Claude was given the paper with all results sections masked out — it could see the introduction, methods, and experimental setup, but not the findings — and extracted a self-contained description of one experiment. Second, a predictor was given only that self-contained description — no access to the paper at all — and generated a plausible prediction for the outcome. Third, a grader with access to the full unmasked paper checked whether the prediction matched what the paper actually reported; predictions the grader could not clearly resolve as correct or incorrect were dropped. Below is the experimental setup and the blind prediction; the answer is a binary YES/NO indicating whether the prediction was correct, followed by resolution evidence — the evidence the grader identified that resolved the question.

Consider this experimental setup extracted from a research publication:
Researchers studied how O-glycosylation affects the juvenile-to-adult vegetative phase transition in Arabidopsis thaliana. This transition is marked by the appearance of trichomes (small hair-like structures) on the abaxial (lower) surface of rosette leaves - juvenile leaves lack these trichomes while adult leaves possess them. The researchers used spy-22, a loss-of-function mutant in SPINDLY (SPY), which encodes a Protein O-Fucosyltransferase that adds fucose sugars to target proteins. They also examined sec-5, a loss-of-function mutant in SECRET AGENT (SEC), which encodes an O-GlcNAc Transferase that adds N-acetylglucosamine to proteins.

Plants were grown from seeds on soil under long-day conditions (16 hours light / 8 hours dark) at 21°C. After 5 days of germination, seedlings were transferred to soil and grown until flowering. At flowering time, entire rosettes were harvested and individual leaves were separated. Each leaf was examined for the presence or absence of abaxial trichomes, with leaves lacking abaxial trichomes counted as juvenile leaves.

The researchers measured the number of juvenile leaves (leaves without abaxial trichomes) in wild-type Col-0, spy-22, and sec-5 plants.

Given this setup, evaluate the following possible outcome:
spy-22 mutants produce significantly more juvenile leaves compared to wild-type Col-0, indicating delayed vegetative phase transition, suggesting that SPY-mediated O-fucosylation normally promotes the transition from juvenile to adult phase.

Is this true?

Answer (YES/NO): NO